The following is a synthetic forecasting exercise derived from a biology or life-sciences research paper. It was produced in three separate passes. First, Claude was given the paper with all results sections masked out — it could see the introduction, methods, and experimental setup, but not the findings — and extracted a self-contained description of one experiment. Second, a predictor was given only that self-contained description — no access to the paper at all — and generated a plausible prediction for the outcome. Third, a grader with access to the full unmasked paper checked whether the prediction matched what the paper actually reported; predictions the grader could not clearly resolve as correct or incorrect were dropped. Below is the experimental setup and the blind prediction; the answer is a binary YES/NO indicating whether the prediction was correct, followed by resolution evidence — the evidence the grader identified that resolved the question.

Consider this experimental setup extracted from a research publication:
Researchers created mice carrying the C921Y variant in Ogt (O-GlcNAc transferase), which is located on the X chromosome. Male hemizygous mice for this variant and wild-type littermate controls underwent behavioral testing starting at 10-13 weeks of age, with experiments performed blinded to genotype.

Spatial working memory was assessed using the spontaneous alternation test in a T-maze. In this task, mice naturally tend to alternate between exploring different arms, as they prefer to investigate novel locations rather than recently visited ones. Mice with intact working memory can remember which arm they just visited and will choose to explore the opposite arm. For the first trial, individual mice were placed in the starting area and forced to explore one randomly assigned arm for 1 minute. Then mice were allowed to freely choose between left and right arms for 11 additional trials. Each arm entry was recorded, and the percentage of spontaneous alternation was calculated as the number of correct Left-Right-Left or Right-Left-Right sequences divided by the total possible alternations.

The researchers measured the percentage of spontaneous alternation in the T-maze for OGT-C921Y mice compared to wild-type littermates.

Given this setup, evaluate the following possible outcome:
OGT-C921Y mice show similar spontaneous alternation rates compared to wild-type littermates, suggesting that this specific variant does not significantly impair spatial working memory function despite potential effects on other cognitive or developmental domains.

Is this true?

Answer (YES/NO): NO